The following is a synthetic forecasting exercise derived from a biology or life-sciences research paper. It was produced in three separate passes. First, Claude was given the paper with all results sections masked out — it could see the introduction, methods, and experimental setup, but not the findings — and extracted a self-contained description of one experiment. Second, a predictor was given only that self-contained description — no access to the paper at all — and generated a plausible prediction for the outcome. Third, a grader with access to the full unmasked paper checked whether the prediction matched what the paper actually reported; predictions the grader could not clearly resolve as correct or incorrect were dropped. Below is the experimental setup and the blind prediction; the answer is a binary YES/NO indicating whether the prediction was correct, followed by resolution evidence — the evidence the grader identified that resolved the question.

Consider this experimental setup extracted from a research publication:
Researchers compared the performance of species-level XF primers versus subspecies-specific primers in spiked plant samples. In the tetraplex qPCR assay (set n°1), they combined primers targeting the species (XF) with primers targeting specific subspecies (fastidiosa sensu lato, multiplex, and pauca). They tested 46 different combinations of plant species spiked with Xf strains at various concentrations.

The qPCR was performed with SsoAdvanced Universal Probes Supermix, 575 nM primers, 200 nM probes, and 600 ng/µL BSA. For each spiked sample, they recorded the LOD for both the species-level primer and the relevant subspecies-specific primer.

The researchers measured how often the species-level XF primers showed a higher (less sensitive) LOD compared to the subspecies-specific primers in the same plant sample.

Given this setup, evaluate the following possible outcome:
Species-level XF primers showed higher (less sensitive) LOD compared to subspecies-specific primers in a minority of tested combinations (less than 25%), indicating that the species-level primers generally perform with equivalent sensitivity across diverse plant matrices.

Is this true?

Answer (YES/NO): YES